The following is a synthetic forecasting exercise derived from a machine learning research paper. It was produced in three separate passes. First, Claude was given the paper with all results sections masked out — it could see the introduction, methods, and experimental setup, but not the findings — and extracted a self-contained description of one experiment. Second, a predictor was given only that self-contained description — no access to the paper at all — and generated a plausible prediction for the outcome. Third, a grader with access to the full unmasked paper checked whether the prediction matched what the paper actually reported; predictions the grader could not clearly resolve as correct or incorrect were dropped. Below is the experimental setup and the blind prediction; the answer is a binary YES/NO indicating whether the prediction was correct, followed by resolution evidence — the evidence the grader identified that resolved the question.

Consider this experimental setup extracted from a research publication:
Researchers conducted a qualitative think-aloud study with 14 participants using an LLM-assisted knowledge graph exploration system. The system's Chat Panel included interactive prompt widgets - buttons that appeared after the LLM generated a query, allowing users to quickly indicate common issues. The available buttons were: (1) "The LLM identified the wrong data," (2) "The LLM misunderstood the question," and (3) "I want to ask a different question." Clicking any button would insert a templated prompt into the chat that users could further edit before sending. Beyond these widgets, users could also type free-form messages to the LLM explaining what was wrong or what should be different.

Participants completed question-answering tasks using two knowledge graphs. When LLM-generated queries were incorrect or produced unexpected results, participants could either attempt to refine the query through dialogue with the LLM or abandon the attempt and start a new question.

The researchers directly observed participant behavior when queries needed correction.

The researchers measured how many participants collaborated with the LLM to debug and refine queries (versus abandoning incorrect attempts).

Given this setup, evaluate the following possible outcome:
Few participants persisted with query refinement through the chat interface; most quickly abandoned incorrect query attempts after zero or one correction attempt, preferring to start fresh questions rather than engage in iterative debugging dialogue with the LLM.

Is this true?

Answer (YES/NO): NO